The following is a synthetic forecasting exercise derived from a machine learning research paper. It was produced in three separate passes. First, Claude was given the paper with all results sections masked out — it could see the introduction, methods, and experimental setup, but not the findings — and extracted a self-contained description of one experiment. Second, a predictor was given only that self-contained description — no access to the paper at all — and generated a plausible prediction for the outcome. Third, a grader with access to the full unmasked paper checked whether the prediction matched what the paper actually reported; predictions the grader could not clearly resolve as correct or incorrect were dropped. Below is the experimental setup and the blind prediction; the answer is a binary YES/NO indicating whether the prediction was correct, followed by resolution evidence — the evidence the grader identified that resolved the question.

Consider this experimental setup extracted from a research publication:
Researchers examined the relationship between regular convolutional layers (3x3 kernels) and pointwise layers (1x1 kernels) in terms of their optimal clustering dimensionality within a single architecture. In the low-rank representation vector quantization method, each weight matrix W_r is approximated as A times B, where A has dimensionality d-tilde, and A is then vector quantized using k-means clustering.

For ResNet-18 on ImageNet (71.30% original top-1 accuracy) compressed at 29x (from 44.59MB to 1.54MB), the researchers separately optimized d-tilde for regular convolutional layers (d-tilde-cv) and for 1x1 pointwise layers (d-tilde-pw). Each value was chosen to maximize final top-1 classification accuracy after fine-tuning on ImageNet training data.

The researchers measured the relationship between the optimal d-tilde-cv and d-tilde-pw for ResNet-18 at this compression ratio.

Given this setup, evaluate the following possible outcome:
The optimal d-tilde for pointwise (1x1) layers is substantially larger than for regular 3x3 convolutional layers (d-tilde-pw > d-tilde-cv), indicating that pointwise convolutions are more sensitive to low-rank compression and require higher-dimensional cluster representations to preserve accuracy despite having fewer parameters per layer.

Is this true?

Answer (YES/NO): NO